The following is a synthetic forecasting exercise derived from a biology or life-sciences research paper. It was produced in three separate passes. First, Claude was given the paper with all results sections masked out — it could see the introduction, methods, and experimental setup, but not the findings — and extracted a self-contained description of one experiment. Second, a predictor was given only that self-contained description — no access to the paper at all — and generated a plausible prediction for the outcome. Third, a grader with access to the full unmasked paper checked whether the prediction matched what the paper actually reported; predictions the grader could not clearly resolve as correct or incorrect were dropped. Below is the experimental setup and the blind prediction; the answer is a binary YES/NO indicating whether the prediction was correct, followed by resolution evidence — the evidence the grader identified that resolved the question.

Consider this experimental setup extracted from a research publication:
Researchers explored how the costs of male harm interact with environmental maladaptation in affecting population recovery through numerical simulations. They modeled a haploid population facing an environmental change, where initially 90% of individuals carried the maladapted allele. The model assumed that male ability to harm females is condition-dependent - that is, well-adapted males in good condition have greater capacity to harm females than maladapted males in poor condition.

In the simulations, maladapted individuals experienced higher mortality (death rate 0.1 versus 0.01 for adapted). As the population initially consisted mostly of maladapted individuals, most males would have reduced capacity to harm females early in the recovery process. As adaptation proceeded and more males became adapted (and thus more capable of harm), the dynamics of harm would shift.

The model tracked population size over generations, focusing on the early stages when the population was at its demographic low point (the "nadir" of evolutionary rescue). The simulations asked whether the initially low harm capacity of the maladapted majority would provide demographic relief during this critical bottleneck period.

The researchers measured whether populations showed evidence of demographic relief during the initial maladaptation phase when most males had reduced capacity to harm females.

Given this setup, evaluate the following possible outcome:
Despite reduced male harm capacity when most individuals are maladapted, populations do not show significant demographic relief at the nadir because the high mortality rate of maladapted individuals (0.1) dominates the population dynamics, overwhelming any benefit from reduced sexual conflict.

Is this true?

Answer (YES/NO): NO